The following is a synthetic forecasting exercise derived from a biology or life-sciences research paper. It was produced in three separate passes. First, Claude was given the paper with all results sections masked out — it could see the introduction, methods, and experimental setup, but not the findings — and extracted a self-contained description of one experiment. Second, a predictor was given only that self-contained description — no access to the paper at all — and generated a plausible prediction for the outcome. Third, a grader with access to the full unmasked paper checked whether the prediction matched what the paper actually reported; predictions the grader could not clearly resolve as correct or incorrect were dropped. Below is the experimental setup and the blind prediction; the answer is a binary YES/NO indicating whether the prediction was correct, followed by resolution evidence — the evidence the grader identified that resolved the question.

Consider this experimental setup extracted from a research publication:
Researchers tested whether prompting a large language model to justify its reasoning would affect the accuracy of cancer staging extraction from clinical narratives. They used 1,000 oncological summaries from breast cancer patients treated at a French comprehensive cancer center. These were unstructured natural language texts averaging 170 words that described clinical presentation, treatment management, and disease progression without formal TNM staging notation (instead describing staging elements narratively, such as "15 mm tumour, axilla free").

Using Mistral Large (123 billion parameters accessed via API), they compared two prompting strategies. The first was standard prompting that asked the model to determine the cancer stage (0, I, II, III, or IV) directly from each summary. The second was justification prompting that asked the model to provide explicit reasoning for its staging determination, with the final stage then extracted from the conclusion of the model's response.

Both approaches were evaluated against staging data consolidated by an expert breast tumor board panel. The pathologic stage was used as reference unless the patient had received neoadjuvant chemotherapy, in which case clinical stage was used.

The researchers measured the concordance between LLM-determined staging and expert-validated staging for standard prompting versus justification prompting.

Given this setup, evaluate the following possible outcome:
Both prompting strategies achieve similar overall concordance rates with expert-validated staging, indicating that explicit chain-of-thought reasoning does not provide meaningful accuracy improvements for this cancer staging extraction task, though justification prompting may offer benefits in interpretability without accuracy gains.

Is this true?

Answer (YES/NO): NO